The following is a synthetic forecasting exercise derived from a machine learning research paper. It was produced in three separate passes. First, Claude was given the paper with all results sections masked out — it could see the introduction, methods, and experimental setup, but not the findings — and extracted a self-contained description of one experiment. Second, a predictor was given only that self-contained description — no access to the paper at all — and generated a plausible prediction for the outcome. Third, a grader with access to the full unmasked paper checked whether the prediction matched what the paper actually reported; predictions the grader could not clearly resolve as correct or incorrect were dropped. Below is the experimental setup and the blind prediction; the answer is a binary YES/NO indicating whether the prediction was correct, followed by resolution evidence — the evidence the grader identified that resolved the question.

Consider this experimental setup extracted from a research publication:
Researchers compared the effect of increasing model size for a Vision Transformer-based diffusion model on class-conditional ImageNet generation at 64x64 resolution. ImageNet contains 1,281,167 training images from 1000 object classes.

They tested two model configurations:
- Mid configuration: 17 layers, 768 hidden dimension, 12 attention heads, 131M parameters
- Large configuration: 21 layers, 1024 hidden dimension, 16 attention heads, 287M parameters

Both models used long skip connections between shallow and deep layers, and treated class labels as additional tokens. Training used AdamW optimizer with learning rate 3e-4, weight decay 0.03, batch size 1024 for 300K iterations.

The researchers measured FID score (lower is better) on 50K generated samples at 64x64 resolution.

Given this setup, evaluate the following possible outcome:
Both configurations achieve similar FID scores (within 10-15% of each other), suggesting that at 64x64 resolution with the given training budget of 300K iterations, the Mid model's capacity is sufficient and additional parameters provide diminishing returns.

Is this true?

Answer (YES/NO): NO